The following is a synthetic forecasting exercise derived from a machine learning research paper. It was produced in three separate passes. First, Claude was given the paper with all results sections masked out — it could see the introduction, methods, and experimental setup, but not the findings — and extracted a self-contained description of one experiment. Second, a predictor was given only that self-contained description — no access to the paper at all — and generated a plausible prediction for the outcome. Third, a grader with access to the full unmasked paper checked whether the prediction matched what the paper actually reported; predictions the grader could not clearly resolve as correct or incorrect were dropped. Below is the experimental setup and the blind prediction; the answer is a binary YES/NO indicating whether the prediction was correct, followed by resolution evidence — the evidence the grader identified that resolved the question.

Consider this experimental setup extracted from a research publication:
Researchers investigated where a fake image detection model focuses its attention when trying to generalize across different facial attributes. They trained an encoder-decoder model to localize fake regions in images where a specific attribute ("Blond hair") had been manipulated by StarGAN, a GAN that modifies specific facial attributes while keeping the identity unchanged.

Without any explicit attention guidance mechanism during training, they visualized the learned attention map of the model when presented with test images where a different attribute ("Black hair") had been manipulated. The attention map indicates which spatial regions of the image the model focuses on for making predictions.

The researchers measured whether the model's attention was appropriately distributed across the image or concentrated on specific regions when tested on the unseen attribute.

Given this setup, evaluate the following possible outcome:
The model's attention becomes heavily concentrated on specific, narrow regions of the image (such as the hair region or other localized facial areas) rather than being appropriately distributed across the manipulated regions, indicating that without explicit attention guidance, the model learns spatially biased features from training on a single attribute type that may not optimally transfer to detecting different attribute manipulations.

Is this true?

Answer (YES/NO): YES